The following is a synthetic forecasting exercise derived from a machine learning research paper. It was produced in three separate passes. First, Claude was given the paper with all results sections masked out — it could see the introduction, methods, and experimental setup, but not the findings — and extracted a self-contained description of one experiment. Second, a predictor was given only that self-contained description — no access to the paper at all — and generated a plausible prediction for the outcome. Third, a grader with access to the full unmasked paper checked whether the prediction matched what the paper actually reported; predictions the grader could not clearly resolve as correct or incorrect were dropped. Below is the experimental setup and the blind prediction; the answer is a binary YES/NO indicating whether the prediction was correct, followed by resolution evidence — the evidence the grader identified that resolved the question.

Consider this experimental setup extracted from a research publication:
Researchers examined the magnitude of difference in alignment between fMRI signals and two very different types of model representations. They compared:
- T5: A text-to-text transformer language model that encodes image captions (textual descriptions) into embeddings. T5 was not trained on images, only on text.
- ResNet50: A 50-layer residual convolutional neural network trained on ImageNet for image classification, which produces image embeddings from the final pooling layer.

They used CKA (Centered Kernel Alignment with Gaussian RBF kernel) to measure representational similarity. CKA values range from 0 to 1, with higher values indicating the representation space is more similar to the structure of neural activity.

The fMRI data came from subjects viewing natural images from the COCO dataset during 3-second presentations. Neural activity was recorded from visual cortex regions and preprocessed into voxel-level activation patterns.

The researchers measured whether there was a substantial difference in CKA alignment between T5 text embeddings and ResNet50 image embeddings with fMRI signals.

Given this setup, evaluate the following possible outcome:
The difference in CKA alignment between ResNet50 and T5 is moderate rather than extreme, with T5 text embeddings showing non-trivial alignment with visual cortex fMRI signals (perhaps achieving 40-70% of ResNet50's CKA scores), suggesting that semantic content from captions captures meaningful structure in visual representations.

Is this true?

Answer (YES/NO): NO